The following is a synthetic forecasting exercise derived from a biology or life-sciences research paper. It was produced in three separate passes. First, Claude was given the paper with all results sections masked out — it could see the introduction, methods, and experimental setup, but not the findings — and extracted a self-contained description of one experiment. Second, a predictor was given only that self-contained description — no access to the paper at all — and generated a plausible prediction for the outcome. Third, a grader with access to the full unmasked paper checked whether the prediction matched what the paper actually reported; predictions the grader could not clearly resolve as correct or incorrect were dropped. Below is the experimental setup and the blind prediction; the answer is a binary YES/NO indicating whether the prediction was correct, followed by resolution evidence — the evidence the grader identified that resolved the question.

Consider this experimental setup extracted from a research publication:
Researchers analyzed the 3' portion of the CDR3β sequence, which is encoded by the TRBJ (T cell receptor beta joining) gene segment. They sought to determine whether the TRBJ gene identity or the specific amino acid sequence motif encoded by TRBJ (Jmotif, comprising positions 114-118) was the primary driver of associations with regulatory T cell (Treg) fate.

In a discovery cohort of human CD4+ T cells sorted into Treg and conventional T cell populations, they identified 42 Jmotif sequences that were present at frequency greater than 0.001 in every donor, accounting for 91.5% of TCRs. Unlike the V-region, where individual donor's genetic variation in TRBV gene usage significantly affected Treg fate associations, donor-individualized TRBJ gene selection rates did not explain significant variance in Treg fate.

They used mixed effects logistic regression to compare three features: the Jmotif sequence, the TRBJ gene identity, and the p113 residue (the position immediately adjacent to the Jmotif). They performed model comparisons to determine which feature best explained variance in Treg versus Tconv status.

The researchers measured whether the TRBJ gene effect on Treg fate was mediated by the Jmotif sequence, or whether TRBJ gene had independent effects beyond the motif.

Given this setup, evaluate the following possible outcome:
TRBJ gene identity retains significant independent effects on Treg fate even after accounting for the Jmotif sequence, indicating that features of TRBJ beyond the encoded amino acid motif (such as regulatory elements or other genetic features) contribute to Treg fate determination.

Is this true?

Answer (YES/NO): NO